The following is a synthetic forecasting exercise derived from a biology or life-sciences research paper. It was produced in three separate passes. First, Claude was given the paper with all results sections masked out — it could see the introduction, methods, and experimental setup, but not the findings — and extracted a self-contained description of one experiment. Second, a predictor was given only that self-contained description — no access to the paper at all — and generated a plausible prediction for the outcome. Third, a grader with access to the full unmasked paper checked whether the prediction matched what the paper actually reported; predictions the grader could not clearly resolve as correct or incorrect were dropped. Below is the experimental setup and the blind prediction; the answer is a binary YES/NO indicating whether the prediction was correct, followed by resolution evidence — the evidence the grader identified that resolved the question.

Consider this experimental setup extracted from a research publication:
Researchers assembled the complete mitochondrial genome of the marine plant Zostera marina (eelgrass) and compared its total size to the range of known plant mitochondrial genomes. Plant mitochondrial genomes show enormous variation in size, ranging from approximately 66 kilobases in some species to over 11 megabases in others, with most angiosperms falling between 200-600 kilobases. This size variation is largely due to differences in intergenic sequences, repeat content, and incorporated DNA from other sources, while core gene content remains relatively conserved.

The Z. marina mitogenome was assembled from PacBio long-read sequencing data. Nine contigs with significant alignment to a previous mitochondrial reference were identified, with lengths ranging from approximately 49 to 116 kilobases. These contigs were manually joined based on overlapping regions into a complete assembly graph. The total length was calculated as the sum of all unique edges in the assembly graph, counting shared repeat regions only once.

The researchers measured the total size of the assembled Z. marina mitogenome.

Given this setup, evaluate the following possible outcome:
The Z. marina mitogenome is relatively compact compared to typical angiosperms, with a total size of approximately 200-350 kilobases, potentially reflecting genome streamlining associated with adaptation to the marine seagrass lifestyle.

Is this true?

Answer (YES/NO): NO